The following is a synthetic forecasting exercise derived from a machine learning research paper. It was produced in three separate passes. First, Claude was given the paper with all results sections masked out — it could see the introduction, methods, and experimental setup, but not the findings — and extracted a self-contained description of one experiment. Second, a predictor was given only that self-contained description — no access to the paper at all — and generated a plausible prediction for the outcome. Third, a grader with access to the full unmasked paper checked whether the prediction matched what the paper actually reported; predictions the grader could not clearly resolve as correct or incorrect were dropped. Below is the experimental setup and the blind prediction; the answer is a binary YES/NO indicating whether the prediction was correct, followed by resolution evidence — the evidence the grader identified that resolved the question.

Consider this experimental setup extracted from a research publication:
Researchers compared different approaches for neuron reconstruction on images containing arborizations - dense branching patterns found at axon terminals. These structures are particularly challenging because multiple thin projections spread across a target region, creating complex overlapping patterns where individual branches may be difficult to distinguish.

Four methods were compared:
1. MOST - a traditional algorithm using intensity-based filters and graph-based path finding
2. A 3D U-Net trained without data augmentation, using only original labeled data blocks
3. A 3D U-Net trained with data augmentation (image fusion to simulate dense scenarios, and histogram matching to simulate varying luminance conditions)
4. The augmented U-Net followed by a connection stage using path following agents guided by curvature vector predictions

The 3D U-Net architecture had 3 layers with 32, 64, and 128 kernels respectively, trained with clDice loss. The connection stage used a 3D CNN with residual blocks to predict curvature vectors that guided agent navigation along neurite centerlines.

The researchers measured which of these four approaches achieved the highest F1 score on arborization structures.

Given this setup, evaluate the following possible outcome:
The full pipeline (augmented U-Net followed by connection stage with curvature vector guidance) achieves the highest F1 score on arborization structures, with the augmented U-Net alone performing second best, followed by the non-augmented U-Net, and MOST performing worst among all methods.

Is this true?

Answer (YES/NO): NO